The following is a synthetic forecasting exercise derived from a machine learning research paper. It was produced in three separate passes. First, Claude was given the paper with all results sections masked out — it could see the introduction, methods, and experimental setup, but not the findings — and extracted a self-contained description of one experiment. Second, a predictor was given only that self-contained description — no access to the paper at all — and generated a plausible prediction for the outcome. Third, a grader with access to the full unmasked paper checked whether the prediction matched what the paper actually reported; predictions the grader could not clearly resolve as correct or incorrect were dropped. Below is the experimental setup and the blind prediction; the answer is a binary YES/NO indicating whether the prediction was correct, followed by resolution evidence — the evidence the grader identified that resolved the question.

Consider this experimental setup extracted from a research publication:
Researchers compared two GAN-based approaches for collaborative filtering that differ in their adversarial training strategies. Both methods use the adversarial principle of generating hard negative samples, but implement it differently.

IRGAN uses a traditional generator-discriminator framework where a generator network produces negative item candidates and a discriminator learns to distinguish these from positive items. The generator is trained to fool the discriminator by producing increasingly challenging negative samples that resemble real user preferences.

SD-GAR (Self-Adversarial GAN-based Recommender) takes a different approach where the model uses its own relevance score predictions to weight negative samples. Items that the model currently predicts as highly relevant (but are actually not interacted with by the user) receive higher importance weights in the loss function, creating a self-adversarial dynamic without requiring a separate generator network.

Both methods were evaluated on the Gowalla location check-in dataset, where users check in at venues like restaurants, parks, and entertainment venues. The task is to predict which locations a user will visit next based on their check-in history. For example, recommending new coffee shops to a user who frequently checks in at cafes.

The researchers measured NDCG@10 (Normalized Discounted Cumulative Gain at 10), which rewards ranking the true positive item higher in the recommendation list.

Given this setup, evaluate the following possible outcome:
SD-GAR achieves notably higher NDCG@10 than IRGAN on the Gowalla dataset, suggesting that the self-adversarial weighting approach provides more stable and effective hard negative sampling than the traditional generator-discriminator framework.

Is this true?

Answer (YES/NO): YES